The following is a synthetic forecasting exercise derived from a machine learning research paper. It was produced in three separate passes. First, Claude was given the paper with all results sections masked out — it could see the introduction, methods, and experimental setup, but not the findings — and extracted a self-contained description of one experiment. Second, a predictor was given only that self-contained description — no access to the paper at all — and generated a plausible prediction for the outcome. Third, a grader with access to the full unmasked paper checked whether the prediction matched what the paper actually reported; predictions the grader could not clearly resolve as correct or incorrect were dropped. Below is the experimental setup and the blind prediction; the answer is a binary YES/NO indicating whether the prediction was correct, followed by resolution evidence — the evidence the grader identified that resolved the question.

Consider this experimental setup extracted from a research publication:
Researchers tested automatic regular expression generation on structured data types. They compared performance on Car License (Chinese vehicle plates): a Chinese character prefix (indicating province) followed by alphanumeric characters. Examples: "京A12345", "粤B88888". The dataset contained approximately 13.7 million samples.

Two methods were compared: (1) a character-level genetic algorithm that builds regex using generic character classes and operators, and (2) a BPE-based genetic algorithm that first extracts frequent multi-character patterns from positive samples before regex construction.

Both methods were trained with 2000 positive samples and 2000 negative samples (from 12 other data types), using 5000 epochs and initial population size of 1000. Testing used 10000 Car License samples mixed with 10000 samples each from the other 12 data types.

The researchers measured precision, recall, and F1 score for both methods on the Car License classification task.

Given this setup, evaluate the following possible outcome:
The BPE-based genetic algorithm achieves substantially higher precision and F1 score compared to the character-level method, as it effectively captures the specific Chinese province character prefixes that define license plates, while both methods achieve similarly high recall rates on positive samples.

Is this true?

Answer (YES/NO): NO